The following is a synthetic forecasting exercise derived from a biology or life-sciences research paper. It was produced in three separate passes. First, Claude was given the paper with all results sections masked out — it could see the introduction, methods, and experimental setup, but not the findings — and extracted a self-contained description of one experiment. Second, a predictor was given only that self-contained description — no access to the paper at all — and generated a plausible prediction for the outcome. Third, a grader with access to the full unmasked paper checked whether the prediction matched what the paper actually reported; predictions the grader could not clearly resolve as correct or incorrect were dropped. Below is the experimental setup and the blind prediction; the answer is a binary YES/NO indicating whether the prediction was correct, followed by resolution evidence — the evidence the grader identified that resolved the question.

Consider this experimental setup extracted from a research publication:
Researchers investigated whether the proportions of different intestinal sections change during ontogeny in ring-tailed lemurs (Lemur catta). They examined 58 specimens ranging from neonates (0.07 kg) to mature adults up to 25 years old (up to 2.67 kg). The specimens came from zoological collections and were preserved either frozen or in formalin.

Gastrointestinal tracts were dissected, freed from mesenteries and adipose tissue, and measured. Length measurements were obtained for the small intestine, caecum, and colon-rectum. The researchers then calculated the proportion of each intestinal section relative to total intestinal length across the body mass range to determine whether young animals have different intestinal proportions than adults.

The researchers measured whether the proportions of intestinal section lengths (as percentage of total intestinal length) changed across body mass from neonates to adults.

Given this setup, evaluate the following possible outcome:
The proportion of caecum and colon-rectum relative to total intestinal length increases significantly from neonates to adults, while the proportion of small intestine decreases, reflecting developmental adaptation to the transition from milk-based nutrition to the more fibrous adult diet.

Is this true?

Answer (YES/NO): NO